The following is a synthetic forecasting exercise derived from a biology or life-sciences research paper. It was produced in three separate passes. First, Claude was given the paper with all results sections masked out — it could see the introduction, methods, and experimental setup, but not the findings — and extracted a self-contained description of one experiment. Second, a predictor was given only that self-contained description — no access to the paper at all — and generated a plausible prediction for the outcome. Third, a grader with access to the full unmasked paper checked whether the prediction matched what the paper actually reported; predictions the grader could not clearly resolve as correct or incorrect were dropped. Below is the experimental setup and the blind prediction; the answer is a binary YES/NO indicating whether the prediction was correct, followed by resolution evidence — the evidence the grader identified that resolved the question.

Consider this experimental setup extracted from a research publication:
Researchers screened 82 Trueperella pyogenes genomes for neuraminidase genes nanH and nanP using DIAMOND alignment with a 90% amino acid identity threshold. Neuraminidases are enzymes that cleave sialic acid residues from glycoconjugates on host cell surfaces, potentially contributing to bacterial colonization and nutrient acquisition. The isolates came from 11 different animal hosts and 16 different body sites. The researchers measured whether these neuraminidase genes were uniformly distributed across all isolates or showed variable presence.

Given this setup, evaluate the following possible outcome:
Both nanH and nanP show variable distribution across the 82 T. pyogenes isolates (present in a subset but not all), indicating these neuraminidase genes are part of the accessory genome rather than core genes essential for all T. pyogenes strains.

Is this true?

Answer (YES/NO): YES